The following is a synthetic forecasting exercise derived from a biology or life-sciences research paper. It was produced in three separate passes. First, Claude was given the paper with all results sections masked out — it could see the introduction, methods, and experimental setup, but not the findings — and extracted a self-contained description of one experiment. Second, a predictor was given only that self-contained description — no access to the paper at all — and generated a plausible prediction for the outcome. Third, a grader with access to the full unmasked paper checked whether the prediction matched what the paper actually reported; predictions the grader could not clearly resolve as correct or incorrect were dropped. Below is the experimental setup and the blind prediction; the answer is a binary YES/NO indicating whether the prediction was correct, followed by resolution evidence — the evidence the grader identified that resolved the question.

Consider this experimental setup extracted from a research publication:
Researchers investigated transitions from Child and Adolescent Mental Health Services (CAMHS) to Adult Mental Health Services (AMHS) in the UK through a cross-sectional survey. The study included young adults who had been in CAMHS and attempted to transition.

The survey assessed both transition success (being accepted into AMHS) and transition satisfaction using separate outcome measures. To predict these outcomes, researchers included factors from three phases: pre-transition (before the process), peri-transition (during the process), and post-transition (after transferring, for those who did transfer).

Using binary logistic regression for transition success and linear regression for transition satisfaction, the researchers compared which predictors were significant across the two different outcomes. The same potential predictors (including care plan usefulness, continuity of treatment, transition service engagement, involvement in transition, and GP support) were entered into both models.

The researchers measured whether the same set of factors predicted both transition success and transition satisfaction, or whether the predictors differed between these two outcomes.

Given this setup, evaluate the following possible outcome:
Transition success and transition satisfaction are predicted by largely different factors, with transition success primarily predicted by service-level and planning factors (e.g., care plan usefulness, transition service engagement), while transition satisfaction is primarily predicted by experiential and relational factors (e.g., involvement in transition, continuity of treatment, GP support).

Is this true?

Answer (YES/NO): NO